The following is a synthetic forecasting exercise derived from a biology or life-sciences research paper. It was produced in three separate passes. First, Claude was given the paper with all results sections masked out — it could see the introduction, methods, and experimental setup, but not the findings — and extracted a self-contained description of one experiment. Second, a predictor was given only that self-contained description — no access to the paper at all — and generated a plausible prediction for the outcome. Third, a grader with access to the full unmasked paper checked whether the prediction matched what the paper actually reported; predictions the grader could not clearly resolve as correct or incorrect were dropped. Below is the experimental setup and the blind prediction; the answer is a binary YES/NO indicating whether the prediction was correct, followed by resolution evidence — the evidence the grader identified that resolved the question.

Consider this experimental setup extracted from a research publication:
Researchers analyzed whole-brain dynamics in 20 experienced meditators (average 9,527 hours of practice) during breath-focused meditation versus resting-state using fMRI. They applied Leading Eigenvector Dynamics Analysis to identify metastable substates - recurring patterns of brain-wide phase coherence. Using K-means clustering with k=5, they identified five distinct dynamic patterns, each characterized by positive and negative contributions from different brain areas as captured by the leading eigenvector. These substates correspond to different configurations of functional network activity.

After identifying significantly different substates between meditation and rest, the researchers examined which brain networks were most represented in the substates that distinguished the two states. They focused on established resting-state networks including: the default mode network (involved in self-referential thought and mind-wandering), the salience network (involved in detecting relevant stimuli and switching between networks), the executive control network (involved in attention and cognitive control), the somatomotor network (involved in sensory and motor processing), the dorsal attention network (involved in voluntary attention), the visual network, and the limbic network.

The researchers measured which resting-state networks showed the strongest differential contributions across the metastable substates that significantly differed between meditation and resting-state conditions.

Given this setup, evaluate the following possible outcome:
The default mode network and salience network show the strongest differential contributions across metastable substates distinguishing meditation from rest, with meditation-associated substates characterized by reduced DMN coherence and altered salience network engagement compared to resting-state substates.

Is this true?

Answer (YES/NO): NO